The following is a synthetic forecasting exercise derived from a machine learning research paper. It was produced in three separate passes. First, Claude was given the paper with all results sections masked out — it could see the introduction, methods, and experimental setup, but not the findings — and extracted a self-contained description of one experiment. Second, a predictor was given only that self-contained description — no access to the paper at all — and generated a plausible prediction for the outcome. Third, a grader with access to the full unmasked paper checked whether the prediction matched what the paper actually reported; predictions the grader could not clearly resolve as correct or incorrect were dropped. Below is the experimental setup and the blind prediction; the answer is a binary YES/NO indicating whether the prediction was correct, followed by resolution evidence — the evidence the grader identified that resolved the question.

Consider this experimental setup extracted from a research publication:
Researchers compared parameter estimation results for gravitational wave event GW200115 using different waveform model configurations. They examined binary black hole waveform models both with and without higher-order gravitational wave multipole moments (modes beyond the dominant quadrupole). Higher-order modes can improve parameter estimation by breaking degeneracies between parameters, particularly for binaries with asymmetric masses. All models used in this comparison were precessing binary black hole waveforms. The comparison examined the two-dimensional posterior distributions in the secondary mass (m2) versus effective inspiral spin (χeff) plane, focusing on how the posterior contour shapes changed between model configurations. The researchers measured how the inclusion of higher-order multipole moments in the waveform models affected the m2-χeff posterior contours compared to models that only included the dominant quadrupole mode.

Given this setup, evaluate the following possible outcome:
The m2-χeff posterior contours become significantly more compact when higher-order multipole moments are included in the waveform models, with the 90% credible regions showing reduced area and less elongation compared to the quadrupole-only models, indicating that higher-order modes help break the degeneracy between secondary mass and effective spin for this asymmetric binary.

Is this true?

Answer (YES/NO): YES